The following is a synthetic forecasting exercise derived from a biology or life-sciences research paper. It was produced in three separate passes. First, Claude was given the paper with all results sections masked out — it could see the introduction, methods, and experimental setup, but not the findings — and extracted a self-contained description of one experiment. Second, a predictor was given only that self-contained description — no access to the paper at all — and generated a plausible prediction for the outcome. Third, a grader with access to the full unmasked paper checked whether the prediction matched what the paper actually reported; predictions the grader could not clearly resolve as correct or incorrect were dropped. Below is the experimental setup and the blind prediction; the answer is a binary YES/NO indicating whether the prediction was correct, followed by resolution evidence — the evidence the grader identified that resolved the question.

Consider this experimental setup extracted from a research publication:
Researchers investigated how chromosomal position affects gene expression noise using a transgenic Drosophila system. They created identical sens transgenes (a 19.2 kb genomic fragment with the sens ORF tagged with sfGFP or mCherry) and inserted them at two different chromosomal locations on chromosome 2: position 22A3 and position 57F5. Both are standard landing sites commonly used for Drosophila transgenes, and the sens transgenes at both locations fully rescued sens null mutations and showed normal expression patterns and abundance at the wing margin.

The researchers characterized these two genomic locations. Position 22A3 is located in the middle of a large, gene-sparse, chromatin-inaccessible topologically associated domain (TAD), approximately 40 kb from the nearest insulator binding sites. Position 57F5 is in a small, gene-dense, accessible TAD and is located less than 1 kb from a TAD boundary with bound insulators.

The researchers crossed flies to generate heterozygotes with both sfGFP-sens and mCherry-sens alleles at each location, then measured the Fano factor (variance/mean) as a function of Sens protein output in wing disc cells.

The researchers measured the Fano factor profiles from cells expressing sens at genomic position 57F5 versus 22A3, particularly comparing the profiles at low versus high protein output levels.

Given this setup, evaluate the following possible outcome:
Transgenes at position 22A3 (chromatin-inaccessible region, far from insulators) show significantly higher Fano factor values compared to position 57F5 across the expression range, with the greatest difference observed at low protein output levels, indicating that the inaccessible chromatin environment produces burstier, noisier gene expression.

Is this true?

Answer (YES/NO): NO